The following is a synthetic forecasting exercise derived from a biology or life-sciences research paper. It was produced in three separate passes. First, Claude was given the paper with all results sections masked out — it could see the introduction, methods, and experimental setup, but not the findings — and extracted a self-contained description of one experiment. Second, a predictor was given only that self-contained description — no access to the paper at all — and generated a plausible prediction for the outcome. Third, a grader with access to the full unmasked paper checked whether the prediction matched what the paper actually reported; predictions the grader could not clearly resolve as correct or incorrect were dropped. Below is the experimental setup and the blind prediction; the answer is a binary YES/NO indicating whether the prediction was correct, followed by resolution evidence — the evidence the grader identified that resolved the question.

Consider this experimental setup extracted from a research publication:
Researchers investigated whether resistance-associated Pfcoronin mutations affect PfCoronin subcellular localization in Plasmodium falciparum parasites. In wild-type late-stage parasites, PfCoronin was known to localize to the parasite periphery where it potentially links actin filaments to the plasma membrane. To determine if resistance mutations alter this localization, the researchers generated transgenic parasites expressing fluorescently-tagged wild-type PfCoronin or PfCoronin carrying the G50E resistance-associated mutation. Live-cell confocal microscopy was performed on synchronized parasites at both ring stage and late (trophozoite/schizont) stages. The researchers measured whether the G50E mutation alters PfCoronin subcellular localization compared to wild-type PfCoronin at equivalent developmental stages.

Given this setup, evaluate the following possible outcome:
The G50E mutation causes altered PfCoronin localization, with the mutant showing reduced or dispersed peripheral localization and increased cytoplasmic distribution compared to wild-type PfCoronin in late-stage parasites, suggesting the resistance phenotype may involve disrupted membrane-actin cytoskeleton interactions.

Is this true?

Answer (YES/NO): NO